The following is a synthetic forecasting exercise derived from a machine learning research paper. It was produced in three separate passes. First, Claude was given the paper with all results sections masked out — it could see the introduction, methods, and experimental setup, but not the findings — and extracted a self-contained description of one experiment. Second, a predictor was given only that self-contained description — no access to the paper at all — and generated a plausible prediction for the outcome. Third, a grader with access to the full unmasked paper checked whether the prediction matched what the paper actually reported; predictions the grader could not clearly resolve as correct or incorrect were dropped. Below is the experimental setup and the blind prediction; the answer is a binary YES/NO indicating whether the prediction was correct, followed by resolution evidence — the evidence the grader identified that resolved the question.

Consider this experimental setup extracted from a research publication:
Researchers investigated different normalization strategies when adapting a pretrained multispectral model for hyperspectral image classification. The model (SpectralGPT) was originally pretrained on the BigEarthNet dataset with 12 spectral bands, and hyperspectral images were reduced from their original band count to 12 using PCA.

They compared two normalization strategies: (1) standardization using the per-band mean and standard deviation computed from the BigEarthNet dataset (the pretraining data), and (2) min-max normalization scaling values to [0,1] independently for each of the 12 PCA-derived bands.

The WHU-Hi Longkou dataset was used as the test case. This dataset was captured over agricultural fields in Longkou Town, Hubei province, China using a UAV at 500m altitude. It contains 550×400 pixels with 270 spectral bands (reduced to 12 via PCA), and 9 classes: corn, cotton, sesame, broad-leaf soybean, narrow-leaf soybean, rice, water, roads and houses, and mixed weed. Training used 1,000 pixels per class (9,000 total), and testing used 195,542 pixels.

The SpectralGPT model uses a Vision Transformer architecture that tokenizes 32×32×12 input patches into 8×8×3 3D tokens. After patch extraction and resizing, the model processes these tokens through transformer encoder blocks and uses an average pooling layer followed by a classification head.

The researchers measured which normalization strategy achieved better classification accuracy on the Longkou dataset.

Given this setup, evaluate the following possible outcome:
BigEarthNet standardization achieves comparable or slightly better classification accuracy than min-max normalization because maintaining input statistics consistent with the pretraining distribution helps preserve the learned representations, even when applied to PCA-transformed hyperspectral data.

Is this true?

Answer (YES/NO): NO